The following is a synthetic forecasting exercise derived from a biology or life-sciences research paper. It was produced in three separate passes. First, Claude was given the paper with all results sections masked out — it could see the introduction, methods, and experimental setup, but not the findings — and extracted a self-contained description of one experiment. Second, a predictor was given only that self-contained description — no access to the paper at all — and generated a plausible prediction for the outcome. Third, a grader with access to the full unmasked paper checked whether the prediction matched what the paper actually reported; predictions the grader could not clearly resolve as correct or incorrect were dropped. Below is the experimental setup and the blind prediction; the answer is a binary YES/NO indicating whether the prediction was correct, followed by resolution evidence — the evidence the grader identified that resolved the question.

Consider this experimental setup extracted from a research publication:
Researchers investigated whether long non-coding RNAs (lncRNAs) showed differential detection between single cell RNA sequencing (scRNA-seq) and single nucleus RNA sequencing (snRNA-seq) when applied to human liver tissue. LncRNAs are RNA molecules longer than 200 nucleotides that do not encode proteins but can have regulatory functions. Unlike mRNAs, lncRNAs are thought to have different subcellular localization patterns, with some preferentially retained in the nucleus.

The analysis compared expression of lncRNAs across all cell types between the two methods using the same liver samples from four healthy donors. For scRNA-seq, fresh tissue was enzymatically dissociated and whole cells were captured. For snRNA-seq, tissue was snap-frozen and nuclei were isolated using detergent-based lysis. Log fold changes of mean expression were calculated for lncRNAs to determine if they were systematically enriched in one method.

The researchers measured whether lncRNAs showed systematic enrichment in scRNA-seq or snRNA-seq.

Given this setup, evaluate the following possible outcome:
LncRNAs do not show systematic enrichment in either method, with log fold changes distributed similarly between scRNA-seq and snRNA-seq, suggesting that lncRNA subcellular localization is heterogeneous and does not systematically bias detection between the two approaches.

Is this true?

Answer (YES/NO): NO